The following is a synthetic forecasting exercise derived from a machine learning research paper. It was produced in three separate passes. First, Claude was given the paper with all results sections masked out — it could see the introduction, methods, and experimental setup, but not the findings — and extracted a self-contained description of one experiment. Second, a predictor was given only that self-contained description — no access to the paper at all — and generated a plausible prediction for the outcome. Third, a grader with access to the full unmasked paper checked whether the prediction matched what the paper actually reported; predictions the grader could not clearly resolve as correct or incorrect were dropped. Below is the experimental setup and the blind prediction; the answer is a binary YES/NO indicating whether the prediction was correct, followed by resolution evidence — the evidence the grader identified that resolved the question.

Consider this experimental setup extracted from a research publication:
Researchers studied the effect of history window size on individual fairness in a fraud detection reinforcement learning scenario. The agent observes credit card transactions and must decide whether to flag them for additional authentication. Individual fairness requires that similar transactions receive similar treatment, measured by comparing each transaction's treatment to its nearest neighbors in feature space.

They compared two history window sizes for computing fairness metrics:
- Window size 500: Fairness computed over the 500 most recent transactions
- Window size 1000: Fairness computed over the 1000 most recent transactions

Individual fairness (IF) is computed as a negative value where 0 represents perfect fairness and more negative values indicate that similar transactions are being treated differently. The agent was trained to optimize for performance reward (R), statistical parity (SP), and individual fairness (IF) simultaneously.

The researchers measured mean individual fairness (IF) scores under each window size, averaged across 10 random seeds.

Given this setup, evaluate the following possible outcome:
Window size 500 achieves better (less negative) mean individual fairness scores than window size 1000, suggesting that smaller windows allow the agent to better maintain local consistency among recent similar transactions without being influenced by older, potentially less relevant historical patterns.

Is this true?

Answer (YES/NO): NO